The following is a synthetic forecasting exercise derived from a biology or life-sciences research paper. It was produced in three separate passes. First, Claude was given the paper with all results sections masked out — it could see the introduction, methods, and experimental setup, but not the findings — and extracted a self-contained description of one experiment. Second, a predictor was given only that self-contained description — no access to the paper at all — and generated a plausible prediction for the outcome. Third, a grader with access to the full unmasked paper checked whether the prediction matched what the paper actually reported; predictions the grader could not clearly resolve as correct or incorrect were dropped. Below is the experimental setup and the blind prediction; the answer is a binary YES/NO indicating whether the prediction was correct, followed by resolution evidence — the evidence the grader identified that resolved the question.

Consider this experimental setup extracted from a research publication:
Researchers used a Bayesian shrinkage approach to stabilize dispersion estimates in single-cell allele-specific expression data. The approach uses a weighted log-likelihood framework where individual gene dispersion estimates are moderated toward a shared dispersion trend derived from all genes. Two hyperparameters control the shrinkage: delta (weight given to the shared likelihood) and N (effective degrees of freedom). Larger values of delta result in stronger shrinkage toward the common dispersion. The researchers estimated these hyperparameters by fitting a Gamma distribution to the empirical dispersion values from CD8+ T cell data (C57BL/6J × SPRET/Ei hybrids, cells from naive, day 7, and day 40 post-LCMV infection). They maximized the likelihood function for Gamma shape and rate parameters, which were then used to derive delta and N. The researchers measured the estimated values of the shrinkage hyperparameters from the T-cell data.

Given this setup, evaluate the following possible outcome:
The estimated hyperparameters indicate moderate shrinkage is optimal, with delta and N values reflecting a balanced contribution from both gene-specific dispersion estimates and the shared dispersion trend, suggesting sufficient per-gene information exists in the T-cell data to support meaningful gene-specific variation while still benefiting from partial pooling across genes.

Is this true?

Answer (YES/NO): NO